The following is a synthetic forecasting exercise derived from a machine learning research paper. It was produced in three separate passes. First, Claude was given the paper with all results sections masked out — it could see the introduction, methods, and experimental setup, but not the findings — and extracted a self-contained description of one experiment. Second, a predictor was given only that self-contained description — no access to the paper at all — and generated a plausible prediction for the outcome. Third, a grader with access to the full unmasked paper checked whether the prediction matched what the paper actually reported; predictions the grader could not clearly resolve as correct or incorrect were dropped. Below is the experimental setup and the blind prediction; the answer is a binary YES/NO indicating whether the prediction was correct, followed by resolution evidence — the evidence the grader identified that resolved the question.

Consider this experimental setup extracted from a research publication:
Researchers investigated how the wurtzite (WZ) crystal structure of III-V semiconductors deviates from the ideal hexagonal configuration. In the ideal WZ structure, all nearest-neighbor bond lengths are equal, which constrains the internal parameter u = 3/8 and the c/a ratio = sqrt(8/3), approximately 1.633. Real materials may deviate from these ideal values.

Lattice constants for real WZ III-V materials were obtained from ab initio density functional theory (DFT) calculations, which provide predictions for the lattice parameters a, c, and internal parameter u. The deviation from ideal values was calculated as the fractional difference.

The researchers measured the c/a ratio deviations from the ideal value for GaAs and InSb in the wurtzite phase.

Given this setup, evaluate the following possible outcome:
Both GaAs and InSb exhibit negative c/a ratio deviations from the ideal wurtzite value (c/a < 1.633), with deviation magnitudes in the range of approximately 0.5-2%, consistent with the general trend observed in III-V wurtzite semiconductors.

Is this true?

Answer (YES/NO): NO